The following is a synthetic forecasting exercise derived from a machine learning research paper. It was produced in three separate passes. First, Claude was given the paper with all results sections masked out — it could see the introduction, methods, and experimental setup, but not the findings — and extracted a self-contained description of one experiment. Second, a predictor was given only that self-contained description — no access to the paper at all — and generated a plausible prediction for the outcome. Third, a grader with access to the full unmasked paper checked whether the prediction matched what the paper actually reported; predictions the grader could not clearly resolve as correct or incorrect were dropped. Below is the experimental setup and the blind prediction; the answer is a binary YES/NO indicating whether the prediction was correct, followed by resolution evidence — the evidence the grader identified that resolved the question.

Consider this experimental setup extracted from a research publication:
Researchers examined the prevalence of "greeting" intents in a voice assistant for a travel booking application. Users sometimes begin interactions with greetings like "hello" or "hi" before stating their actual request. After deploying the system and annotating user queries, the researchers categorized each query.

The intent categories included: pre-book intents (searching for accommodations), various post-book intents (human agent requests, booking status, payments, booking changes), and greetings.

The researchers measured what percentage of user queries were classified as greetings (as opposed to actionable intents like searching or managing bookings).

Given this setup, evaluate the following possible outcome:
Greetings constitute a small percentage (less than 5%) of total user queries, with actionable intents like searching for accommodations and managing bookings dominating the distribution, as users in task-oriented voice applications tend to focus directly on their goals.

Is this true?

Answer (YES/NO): YES